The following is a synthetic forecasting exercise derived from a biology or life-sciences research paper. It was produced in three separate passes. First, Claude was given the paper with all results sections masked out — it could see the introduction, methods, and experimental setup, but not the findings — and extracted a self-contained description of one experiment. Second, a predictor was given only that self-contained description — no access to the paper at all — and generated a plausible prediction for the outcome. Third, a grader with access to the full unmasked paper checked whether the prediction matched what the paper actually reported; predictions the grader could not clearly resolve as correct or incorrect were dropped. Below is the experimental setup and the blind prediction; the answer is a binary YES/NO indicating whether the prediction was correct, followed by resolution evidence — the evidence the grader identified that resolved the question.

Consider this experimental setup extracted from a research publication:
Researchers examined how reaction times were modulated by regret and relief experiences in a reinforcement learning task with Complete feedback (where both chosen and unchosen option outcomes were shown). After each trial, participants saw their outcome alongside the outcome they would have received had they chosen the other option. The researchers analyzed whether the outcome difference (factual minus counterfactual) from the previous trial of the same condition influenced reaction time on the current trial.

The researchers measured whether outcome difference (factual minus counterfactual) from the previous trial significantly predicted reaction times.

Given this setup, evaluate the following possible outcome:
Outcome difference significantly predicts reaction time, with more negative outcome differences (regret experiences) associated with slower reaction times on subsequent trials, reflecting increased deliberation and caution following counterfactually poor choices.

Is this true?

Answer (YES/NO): YES